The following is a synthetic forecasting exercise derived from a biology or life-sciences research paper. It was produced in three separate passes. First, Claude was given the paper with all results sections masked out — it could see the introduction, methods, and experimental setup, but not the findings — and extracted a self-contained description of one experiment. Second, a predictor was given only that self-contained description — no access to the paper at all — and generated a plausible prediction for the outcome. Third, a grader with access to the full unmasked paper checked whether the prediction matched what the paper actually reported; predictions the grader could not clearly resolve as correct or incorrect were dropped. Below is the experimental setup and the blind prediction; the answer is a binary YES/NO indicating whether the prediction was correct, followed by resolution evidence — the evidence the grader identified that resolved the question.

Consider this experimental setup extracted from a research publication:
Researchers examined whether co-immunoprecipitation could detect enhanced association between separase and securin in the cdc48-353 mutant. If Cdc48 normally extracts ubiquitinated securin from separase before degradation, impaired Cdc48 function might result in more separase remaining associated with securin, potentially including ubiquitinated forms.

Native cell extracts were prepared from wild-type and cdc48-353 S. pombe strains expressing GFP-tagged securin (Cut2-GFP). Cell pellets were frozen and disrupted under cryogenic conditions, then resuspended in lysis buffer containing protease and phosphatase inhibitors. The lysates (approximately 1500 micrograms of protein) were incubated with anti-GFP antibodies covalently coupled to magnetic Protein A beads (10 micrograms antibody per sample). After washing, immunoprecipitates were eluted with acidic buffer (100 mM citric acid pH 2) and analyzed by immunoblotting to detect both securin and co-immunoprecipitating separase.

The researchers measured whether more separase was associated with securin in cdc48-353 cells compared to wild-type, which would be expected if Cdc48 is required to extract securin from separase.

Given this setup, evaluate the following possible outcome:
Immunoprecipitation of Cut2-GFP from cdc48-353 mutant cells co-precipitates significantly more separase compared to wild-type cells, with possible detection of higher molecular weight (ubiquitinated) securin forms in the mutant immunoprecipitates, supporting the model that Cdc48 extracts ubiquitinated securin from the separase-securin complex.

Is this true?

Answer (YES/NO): NO